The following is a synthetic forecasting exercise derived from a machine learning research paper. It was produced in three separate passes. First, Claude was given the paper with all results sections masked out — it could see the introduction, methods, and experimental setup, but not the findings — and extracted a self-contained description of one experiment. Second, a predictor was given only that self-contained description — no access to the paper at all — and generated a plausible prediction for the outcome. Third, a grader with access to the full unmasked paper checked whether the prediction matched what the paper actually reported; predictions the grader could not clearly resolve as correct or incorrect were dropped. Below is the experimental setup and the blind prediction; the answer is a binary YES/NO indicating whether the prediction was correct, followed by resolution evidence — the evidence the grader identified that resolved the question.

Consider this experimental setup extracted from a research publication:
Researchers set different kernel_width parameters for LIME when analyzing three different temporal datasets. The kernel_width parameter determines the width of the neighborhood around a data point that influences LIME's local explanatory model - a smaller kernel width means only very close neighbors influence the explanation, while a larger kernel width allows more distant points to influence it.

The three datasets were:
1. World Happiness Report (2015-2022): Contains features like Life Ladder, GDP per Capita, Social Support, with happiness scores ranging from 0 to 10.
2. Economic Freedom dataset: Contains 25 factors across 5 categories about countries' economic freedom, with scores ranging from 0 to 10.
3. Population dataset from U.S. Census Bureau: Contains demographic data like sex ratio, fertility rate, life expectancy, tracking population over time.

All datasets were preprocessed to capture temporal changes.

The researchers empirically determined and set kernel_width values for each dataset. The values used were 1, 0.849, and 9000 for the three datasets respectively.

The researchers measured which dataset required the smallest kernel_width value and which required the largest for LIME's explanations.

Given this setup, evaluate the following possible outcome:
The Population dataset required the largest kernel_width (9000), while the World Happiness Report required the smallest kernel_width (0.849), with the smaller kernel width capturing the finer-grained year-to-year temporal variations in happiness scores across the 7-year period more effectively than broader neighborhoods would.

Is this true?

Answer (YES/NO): NO